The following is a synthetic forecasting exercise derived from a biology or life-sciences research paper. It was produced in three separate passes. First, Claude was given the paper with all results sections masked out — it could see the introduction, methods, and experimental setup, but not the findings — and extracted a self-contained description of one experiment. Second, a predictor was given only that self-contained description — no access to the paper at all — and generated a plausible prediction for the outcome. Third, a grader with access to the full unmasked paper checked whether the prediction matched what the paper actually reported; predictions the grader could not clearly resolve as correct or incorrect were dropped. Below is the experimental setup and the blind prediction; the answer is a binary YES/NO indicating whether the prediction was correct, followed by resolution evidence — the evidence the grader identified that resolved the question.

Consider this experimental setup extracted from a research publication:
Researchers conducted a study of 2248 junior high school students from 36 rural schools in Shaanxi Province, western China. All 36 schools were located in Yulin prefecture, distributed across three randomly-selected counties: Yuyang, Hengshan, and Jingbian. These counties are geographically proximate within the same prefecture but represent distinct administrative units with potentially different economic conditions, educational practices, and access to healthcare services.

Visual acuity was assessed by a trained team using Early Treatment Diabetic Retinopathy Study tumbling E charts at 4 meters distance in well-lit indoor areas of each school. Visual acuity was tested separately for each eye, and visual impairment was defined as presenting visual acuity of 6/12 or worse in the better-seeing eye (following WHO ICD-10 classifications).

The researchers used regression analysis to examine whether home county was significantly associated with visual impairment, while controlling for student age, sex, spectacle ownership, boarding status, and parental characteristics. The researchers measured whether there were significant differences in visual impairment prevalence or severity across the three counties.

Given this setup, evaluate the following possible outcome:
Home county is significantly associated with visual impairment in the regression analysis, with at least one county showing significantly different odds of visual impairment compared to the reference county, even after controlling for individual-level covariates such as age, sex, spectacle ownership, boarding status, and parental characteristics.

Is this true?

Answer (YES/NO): YES